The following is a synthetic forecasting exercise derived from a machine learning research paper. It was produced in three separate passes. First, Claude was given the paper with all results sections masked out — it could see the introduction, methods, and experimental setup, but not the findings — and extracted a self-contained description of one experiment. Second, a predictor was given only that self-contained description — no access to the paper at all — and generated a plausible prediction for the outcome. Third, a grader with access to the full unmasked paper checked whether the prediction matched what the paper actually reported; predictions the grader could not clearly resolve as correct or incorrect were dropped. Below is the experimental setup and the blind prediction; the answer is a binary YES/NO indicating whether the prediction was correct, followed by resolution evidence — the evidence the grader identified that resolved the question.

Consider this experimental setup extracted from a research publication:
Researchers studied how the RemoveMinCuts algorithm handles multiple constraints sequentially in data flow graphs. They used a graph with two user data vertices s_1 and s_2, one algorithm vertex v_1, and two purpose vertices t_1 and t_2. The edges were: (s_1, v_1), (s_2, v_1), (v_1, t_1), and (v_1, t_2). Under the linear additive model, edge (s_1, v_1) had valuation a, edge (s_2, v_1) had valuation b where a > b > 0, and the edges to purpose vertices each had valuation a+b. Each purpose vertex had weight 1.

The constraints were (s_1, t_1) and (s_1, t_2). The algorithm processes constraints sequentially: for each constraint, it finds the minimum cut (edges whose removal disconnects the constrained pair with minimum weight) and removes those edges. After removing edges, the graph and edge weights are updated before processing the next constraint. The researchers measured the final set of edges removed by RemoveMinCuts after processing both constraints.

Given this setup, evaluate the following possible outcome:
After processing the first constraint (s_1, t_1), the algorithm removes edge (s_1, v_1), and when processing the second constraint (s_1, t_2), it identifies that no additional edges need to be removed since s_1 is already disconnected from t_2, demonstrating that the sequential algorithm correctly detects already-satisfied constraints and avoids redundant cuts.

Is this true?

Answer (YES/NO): NO